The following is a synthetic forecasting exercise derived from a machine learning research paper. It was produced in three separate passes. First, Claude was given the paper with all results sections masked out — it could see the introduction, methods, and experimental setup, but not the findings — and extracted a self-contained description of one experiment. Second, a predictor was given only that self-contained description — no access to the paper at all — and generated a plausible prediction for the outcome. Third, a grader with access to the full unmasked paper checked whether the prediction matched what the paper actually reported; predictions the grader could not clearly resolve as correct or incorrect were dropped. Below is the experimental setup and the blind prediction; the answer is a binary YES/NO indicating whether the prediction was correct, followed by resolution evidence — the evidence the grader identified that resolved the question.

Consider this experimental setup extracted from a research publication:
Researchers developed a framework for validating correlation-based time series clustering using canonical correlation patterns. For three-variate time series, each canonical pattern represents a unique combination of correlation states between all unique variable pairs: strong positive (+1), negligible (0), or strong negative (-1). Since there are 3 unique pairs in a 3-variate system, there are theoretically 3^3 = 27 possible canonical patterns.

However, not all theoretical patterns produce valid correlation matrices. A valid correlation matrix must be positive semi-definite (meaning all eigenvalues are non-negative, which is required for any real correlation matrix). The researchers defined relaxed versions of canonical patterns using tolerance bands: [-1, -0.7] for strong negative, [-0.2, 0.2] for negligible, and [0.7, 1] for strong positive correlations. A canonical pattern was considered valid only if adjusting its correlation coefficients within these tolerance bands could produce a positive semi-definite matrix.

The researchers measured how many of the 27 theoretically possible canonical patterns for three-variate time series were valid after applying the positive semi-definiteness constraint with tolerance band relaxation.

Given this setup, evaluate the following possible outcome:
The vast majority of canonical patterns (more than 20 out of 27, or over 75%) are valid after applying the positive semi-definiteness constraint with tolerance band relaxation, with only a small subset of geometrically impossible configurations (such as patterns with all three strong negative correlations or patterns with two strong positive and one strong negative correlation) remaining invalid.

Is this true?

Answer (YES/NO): YES